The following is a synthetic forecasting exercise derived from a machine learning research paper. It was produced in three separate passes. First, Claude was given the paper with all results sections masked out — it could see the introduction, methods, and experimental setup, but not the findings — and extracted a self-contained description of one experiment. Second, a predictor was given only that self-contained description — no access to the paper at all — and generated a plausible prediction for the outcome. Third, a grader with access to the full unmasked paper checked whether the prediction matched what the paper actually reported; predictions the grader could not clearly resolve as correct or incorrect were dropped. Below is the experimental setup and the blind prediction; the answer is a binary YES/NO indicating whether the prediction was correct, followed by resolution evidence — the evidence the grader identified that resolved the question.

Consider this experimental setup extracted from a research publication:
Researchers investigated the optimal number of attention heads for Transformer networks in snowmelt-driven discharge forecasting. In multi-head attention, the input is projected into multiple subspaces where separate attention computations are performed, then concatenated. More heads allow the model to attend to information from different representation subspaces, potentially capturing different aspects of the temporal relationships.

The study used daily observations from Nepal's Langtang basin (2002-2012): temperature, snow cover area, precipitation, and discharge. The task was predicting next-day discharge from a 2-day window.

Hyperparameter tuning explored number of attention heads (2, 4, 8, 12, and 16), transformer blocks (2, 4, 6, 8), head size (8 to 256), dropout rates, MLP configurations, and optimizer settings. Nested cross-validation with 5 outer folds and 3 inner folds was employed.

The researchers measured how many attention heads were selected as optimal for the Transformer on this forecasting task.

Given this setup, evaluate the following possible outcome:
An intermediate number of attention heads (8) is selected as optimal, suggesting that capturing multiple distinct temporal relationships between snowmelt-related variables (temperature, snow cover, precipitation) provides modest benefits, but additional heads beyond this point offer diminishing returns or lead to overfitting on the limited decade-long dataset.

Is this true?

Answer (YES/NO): NO